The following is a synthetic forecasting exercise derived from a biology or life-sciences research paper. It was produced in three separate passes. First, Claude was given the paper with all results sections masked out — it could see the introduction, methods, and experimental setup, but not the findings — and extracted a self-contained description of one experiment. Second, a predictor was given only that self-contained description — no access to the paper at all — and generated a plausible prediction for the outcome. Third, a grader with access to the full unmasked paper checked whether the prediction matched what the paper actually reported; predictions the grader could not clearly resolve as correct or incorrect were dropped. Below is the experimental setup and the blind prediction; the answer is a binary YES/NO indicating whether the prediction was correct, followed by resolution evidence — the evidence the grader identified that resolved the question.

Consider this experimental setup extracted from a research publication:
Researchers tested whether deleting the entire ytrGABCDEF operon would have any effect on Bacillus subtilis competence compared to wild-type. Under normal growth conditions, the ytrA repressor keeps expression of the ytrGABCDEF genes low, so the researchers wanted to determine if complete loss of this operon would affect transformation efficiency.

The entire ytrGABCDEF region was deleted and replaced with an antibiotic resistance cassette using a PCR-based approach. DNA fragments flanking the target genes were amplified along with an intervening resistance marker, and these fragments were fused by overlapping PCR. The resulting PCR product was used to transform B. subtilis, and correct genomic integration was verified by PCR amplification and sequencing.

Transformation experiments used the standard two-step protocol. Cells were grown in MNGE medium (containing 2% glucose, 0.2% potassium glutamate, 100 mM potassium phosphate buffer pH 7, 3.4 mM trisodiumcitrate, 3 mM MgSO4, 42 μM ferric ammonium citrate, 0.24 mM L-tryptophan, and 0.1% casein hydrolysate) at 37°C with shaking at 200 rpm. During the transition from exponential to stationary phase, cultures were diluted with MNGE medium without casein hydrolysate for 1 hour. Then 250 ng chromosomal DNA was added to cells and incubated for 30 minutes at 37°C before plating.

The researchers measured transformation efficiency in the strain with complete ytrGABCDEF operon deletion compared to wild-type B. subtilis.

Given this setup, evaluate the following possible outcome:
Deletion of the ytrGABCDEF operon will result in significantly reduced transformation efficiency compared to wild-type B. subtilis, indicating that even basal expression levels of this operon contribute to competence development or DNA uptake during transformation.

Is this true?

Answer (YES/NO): NO